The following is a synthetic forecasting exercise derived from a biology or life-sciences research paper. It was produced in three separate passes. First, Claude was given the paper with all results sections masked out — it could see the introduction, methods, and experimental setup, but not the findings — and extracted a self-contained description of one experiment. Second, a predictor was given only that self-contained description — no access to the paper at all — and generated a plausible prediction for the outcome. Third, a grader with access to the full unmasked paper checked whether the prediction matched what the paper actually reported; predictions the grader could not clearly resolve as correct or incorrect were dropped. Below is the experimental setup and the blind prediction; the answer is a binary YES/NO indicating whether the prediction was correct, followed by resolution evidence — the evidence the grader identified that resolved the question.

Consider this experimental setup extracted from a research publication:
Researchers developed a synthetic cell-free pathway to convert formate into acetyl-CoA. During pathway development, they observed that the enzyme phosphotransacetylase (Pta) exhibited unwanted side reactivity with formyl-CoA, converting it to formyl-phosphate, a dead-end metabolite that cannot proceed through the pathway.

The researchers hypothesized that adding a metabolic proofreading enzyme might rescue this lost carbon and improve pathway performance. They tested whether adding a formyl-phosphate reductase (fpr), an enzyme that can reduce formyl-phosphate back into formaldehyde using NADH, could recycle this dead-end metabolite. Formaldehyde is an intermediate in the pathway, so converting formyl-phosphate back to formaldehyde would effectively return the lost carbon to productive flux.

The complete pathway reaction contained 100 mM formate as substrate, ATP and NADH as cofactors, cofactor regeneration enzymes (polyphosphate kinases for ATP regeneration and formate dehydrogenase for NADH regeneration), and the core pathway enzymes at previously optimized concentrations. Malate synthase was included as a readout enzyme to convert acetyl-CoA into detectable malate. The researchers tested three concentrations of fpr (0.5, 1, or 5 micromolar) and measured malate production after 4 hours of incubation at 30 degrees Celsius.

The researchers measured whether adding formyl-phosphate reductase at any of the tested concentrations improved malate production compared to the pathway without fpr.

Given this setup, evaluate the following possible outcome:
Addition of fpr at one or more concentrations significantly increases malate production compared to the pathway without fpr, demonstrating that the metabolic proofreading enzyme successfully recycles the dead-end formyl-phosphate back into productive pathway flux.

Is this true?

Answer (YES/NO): NO